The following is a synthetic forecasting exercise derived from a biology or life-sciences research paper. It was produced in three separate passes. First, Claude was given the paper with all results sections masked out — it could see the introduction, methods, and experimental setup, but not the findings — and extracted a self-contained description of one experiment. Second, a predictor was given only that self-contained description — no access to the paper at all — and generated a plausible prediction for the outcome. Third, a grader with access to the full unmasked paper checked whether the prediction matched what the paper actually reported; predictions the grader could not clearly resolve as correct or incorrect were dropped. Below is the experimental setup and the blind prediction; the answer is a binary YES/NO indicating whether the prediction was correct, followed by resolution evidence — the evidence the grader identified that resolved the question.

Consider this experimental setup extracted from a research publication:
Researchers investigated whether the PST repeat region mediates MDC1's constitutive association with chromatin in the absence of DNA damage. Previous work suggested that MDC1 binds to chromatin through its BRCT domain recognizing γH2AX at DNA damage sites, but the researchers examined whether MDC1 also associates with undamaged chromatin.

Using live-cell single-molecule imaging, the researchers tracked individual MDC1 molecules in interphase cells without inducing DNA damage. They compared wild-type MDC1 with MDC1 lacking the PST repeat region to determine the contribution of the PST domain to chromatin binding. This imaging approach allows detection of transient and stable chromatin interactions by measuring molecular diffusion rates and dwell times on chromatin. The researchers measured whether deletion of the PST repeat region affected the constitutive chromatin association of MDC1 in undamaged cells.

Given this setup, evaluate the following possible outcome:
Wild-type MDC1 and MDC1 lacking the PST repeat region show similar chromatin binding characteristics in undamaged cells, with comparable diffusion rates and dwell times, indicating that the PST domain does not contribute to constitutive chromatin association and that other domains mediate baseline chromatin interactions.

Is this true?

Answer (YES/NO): NO